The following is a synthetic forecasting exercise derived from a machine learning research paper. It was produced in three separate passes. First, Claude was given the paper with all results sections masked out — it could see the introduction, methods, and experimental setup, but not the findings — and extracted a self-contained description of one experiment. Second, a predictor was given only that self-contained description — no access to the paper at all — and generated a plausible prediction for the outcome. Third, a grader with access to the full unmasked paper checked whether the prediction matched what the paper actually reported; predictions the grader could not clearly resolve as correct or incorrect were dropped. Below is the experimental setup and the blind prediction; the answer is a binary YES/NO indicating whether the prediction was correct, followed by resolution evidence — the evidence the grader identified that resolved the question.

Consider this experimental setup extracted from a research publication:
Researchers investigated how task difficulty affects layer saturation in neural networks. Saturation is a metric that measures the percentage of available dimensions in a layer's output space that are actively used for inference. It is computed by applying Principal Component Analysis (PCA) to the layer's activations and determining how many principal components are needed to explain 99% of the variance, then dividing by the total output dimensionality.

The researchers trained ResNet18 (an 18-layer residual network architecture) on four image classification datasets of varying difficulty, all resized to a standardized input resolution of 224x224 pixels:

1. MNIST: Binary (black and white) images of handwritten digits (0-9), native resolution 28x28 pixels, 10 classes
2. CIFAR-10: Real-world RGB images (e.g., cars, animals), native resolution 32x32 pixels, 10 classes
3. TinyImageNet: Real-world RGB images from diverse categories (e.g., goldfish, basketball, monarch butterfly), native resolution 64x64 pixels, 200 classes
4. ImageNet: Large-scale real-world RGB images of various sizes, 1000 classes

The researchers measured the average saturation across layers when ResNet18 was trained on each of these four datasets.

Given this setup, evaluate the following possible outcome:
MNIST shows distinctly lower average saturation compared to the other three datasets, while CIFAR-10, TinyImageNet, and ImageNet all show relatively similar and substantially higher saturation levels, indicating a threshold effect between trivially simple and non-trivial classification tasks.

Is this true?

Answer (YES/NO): NO